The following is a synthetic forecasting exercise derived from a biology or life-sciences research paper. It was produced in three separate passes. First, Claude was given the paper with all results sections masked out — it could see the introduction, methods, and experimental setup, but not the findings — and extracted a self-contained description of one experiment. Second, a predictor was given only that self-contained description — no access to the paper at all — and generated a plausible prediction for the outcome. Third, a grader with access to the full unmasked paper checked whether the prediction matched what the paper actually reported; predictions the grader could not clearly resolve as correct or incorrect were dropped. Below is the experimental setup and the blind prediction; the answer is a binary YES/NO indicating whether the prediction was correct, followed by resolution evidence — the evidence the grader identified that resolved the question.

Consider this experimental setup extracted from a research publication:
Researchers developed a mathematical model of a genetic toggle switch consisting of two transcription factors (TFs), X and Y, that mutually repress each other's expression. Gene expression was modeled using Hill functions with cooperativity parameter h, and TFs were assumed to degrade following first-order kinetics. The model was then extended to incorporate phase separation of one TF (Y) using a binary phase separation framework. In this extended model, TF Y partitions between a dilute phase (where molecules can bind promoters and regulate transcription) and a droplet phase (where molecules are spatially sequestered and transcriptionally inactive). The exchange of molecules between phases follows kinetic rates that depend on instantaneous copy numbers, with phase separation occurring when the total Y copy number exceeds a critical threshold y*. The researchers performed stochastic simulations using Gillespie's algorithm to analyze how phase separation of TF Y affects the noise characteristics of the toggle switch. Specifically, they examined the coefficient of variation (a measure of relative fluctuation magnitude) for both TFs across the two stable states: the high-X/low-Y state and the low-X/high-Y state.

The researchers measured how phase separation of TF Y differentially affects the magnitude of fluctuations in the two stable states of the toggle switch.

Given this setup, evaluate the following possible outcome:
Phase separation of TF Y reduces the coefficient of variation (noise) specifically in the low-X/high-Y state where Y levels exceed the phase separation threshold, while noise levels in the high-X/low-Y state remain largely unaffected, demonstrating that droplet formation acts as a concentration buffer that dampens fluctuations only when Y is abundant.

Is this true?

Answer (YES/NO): YES